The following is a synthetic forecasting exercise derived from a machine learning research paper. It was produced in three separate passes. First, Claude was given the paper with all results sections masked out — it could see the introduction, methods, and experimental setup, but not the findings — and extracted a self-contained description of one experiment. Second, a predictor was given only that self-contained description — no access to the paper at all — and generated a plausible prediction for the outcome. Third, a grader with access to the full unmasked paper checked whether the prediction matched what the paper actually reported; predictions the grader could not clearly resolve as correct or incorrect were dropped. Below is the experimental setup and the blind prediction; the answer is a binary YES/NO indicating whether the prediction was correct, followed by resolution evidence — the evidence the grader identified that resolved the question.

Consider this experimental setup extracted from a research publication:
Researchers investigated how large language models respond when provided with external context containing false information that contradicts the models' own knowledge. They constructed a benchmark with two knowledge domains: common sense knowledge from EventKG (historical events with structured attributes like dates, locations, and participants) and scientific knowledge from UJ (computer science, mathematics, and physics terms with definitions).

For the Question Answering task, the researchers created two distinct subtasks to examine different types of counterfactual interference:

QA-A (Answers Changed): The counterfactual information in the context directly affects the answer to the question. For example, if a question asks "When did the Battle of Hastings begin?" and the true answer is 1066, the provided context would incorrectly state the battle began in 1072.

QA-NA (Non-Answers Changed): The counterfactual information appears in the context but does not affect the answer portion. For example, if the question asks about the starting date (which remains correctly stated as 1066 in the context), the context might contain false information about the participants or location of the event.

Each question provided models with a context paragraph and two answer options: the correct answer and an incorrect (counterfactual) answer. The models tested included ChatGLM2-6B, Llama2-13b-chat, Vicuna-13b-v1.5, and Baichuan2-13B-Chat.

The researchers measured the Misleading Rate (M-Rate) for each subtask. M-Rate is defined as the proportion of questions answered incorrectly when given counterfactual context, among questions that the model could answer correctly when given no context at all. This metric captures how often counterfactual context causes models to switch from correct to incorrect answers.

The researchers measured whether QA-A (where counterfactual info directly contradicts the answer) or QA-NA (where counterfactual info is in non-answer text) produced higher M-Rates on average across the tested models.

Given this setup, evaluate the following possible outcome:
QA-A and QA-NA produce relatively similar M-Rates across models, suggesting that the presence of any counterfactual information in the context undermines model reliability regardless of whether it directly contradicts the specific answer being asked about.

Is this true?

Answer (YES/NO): NO